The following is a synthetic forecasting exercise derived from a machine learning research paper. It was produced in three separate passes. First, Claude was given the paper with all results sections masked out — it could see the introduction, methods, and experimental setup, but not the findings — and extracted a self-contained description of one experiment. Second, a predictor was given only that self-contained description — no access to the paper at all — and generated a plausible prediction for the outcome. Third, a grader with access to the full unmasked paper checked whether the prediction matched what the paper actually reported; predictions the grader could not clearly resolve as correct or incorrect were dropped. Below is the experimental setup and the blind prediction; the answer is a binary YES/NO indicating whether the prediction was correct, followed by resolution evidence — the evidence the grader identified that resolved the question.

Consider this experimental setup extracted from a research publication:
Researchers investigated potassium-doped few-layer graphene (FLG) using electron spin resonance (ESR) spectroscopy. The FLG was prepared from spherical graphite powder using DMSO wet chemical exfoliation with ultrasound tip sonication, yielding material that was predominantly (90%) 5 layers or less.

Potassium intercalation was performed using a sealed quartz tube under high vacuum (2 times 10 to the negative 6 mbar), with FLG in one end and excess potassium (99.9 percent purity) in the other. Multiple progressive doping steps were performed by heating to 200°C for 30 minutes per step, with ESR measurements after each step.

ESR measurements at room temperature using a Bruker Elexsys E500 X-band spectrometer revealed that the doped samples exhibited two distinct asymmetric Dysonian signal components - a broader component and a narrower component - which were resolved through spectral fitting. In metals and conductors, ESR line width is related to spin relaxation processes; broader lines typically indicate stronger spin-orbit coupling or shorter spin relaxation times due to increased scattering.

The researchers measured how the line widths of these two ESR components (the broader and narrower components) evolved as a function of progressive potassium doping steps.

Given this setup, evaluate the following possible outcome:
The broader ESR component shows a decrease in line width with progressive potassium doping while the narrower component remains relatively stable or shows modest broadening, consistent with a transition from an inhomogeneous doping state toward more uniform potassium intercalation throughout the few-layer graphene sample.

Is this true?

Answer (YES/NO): NO